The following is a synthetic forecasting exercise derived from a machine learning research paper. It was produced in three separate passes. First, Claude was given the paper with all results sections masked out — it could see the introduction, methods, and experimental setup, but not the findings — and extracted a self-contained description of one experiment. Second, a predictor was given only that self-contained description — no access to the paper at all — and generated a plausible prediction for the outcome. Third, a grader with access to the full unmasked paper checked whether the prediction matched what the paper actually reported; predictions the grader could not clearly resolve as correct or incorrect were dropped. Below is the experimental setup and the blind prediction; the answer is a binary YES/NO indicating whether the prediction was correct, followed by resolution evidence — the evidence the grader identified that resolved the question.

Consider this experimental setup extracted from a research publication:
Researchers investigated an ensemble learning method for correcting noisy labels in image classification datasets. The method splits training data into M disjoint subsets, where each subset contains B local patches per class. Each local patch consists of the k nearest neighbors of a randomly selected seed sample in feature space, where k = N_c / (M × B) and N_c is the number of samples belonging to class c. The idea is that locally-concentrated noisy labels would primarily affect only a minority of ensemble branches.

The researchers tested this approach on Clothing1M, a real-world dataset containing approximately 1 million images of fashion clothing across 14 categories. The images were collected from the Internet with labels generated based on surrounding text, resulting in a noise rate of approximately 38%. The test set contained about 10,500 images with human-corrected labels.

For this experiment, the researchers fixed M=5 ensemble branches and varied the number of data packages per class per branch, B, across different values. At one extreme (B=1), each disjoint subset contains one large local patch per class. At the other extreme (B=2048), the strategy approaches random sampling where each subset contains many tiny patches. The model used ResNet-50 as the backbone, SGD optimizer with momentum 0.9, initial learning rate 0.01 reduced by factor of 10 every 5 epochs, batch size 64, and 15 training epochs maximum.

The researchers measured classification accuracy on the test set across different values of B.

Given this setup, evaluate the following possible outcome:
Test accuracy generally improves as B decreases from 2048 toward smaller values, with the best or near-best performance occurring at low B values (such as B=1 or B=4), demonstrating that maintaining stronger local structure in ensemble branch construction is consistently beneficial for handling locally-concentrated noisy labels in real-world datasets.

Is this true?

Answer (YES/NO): NO